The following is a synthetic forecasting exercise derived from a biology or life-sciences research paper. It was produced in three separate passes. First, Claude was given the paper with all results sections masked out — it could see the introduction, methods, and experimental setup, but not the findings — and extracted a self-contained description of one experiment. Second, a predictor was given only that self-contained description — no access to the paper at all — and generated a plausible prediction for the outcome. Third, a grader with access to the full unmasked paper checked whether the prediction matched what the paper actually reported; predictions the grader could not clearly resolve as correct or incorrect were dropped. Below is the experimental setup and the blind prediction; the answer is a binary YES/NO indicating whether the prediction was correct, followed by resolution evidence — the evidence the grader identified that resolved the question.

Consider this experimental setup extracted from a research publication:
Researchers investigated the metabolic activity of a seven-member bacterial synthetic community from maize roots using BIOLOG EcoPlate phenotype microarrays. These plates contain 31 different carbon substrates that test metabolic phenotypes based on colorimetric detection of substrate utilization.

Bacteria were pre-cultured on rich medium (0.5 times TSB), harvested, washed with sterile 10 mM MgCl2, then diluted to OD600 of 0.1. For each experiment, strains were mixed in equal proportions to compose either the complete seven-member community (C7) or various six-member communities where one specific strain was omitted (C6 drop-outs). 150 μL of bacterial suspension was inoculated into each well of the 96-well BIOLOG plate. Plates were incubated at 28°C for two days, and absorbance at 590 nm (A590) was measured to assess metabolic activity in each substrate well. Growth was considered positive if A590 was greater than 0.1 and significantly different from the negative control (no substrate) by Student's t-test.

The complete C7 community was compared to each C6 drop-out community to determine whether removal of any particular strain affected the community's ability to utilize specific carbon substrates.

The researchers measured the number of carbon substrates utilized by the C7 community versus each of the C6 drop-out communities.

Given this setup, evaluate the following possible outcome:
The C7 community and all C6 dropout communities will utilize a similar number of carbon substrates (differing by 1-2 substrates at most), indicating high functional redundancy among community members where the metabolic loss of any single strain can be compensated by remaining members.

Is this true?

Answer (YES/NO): NO